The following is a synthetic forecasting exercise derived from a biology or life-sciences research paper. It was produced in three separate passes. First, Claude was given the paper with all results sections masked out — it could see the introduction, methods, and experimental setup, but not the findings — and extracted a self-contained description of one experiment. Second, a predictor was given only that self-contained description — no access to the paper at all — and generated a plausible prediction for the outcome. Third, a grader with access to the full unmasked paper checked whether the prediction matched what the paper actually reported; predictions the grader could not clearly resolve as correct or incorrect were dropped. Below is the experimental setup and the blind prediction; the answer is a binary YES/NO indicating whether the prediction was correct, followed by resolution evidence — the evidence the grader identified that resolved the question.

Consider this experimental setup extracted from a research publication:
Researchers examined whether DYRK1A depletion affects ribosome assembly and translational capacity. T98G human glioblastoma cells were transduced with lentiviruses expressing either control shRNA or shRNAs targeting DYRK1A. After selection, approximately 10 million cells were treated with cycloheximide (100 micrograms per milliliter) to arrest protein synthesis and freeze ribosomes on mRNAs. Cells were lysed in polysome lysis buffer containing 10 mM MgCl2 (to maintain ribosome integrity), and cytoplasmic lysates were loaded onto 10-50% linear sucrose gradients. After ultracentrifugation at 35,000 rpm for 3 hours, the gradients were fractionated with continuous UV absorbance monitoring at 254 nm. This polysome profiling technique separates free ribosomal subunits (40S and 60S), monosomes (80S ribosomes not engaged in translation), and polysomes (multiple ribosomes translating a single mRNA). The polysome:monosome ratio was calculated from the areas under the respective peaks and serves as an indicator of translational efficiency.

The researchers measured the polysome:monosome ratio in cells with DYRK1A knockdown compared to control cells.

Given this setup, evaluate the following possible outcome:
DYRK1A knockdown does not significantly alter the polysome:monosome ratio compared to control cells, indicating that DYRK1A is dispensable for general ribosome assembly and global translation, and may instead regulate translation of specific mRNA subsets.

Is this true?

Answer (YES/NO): NO